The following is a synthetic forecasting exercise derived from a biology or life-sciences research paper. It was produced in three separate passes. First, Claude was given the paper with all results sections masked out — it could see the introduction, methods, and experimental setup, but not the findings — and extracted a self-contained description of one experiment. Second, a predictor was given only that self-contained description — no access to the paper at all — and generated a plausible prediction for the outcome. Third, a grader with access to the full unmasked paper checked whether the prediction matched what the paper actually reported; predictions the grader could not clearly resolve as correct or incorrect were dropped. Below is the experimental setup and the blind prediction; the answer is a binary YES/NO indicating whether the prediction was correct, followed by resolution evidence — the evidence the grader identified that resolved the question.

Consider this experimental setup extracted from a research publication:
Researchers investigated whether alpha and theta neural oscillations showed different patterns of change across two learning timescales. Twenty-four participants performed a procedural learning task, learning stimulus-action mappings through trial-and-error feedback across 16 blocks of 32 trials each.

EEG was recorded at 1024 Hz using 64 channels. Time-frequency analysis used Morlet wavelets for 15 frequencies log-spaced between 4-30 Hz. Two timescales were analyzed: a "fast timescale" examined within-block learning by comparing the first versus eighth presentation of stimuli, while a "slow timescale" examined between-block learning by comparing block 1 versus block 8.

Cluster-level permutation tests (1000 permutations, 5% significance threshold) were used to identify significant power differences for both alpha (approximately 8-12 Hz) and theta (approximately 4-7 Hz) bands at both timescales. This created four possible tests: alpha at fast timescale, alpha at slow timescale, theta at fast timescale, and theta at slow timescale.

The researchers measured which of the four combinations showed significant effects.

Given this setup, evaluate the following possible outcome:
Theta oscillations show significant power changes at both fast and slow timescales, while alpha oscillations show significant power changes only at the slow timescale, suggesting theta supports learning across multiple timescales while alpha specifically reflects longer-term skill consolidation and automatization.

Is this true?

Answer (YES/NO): NO